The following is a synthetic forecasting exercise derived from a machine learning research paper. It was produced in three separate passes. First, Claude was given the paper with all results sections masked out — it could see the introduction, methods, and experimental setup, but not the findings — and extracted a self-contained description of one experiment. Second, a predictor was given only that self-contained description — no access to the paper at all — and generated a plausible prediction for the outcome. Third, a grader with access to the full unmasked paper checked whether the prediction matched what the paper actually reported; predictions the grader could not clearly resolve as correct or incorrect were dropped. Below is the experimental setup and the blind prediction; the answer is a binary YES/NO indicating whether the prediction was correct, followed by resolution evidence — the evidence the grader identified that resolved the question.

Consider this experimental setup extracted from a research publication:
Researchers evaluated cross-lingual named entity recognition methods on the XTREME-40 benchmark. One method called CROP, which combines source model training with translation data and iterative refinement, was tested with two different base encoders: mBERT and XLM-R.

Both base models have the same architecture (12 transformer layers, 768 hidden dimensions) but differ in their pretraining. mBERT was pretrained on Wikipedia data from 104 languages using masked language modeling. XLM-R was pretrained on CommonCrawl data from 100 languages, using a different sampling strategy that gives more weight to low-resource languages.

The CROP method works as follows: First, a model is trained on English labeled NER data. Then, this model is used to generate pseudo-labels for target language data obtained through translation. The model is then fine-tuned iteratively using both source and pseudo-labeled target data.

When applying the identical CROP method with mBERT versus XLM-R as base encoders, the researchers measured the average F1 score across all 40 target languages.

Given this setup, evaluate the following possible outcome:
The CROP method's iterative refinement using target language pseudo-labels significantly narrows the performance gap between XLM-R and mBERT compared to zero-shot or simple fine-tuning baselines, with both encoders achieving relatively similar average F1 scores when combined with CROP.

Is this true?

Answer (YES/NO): NO